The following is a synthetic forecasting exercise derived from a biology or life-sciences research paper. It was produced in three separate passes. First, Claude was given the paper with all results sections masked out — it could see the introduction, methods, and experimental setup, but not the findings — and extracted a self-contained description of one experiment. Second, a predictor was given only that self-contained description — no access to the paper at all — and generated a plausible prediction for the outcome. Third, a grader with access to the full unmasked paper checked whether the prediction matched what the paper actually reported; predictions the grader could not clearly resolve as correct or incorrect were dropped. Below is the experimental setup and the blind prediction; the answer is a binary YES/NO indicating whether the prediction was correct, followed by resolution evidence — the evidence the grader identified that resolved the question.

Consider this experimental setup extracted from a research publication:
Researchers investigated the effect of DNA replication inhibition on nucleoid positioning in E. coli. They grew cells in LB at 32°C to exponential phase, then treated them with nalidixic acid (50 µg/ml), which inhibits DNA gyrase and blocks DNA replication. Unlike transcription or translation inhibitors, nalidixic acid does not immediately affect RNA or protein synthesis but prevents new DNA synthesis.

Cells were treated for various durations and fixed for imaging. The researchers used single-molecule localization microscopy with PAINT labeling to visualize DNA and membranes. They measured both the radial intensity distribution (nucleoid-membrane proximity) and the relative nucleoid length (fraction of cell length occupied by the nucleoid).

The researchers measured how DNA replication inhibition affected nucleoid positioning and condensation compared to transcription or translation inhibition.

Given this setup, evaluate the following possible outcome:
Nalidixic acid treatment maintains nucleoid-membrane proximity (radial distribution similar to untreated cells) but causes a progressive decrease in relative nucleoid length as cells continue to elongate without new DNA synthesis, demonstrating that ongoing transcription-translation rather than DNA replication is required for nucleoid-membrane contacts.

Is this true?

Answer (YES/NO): YES